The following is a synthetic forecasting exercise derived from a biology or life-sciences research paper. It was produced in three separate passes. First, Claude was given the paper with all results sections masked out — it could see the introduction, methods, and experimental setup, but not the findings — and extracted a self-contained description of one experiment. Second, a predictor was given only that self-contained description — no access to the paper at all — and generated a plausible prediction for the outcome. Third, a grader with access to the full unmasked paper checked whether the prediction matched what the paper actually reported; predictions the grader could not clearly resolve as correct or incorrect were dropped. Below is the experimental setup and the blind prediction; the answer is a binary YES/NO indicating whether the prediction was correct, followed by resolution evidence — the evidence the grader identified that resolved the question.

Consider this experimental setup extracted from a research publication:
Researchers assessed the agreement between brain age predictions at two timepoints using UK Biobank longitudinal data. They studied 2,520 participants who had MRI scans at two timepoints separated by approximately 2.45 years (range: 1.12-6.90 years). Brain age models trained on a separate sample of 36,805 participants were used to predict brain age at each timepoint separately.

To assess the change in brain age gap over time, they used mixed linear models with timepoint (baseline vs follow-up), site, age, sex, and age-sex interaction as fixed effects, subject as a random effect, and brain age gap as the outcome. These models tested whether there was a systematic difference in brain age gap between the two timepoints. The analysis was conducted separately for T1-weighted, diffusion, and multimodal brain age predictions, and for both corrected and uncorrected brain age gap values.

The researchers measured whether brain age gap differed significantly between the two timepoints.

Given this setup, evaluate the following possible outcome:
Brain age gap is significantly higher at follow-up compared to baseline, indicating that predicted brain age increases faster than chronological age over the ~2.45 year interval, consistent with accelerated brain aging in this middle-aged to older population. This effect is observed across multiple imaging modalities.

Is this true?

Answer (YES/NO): YES